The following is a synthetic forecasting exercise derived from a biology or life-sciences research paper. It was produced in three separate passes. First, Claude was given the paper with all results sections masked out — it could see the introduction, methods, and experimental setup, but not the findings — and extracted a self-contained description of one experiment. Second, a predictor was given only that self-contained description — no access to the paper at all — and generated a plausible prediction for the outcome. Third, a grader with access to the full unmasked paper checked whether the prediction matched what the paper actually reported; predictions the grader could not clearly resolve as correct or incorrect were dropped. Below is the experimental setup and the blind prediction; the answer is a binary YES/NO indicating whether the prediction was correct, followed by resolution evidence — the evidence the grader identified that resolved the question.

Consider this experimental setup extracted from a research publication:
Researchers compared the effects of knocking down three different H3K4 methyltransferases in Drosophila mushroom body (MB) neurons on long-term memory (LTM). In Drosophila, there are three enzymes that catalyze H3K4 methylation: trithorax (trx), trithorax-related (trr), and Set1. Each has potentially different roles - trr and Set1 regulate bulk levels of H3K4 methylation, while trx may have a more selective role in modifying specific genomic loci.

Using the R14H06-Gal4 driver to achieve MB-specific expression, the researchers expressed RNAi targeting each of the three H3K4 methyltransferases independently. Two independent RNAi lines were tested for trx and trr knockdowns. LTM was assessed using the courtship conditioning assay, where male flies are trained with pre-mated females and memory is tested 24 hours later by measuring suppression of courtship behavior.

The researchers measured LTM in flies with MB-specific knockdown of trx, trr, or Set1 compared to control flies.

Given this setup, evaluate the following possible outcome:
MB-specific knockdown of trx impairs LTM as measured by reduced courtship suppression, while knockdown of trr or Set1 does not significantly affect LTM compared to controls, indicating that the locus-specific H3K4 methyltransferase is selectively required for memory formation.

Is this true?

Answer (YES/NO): NO